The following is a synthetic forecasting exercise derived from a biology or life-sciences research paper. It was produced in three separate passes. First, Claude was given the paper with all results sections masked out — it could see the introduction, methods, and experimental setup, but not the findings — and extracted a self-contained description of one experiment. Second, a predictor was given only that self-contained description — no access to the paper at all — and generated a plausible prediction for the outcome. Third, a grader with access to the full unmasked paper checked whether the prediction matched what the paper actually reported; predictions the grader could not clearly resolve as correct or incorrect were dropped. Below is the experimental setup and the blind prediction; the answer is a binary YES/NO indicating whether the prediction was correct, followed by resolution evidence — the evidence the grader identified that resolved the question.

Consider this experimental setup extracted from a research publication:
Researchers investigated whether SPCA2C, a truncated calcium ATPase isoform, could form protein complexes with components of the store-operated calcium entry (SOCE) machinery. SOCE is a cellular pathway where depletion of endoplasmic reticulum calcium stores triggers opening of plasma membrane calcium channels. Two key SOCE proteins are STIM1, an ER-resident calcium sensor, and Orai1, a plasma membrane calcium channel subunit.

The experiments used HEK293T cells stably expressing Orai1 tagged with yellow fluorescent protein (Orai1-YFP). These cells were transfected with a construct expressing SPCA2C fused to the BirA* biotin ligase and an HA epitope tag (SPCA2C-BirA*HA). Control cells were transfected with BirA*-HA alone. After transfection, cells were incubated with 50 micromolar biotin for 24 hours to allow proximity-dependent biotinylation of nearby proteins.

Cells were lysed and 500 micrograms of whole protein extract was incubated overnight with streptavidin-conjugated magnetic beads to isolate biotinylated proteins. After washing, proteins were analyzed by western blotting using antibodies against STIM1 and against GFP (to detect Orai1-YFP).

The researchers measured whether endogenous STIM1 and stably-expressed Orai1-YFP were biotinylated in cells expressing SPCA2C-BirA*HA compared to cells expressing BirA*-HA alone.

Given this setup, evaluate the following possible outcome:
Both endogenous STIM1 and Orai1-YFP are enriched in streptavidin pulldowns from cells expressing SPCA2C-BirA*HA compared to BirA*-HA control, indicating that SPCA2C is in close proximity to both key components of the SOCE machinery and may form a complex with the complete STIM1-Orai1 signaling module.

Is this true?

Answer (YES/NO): YES